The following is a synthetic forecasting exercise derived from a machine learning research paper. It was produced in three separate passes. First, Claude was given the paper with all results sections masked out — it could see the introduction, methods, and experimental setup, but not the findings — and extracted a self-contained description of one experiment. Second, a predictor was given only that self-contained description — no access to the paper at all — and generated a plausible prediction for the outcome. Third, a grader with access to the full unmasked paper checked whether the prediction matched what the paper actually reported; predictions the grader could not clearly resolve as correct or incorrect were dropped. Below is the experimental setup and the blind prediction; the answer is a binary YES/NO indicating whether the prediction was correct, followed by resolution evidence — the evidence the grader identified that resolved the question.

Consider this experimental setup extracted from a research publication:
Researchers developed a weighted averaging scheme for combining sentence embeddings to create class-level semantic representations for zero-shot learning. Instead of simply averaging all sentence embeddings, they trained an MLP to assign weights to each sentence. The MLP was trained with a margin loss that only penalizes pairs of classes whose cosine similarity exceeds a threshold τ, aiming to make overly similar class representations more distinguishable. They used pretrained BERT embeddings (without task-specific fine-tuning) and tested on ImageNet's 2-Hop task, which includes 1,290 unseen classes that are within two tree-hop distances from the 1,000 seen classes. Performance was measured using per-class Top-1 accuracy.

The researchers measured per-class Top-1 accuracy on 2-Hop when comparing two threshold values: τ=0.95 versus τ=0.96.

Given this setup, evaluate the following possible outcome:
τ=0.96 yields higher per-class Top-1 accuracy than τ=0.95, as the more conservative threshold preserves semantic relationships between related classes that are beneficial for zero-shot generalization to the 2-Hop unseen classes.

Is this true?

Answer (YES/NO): YES